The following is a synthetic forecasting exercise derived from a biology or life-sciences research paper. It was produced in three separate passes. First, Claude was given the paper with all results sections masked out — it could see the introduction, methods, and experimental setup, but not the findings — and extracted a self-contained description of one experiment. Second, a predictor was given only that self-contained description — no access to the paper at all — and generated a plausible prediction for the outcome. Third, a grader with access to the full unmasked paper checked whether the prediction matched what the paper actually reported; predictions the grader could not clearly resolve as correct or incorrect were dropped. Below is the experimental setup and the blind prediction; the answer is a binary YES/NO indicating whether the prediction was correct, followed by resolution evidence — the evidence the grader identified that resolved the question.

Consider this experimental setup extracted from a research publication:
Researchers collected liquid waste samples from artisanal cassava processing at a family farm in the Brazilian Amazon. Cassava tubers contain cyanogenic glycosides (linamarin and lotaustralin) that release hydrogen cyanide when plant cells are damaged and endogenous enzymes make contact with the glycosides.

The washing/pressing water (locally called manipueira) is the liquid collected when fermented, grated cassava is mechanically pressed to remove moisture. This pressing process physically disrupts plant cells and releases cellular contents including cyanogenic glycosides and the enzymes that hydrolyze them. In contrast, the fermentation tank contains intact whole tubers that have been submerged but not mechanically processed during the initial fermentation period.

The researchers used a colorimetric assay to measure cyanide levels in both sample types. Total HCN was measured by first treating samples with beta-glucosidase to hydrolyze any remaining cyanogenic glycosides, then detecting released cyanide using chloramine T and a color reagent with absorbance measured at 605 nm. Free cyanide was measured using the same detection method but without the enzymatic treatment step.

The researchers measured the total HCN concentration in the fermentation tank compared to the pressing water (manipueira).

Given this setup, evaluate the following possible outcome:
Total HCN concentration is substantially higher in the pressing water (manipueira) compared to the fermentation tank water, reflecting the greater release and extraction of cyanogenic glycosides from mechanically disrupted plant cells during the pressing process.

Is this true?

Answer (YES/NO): YES